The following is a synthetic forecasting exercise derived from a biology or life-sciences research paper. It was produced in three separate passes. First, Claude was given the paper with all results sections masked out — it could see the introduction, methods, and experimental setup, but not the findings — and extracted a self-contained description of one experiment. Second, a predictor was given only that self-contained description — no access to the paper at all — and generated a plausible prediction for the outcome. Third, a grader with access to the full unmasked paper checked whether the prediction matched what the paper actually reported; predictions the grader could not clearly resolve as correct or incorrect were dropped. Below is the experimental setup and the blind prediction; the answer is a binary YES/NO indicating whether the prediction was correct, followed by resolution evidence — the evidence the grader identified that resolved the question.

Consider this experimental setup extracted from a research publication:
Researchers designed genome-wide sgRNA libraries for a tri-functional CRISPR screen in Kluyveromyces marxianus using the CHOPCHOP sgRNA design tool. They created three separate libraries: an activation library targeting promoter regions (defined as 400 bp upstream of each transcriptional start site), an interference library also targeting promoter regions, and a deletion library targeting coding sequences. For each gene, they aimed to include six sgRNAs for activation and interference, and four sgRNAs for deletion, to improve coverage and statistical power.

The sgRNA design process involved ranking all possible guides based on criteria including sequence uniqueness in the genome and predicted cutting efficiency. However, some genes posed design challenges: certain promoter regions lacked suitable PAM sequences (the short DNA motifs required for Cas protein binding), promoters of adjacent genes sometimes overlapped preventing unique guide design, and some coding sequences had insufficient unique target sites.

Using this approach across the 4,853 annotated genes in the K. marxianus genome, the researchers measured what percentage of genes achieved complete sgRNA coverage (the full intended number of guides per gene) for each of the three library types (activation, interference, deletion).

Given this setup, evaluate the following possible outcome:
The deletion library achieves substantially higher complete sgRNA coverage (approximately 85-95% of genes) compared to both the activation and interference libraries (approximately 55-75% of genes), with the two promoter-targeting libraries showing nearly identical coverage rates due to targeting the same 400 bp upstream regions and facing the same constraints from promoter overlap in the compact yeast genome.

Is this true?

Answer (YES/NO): NO